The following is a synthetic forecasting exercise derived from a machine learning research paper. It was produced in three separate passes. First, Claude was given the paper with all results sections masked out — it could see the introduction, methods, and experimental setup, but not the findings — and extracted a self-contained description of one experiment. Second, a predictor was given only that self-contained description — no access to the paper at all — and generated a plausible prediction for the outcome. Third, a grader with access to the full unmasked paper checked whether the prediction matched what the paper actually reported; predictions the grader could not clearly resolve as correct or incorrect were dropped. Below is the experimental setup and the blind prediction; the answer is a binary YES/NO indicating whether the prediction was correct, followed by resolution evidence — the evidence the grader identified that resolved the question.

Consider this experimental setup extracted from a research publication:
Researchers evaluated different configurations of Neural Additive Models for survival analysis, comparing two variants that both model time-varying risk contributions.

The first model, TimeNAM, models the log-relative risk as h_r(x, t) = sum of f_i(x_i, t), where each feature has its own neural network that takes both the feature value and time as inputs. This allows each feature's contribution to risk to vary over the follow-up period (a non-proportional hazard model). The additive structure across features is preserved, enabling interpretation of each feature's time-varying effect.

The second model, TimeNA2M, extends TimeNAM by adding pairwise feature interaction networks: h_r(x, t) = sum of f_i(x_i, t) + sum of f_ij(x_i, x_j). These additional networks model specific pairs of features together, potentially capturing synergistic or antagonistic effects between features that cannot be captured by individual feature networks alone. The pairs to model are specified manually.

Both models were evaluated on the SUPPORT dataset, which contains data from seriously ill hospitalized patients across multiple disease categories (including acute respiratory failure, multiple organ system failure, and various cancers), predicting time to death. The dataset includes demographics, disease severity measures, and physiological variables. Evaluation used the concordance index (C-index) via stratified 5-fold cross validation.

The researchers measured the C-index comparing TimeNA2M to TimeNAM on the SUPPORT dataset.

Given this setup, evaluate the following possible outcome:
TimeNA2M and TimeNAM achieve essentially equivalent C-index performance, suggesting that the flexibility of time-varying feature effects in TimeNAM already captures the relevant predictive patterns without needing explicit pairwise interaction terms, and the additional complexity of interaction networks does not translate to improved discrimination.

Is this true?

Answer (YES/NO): NO